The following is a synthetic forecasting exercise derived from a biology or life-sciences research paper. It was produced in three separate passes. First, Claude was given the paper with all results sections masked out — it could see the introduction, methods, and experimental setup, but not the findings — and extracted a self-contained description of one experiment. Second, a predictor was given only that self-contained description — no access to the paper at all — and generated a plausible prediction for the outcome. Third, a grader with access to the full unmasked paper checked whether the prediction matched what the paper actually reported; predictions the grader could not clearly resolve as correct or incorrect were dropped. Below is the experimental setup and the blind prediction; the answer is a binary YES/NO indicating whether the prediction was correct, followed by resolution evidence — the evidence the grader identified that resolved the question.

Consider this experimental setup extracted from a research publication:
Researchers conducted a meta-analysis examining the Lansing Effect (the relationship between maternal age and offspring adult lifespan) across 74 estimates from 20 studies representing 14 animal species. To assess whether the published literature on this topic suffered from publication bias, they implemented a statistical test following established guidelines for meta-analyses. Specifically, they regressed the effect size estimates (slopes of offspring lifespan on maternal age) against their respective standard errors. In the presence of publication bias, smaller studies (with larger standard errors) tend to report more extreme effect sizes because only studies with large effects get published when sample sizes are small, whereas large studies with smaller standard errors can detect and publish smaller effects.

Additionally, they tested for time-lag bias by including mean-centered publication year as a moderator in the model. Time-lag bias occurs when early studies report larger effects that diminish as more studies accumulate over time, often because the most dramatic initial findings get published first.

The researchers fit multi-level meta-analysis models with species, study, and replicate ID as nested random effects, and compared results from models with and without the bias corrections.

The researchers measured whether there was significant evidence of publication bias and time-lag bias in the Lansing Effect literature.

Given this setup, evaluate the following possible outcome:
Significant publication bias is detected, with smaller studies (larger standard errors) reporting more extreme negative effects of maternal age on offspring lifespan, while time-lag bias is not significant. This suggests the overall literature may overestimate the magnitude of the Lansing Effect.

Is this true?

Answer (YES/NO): NO